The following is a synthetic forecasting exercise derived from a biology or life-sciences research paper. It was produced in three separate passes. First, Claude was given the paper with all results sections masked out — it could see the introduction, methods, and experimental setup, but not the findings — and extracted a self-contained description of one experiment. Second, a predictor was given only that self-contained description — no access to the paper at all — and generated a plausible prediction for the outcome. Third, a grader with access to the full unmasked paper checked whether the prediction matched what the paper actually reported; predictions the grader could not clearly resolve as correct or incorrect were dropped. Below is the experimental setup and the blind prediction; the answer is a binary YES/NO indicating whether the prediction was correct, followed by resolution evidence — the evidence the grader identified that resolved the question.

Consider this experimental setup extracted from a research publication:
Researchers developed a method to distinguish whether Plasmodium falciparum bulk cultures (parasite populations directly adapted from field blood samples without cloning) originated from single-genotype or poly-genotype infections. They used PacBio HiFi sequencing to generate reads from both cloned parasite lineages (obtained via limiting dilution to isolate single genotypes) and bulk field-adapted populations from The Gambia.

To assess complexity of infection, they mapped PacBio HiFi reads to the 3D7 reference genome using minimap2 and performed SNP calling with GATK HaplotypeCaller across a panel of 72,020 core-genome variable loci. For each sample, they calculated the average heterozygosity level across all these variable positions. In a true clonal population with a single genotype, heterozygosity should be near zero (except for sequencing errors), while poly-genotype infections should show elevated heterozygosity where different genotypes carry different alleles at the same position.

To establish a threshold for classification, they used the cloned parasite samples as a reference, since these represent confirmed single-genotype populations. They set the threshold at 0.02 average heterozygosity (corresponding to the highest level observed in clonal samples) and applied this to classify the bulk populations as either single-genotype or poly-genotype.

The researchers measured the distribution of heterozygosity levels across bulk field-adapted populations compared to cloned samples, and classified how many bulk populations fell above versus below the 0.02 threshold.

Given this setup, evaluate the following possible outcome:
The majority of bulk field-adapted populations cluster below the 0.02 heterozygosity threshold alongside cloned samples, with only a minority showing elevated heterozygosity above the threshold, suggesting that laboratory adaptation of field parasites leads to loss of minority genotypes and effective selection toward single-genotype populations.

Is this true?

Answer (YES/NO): NO